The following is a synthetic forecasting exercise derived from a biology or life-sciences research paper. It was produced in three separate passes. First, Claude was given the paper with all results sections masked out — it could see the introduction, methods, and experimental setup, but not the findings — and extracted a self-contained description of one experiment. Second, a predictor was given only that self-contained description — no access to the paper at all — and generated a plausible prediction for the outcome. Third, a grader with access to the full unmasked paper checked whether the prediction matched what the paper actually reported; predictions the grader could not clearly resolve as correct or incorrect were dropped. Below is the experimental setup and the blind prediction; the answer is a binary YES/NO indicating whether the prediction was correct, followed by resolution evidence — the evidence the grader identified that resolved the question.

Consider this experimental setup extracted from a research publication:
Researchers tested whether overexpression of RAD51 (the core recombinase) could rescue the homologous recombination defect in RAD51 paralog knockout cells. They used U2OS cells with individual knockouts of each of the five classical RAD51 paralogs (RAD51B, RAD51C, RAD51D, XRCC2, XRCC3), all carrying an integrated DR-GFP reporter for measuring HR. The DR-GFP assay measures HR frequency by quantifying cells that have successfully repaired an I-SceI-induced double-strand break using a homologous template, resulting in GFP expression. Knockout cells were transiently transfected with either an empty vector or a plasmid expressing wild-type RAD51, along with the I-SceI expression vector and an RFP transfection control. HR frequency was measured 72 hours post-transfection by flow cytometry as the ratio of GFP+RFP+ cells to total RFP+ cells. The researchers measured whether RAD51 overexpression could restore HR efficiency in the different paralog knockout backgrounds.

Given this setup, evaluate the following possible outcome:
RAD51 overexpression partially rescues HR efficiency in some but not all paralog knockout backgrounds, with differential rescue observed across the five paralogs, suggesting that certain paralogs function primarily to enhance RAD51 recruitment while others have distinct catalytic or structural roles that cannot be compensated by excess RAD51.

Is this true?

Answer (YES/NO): NO